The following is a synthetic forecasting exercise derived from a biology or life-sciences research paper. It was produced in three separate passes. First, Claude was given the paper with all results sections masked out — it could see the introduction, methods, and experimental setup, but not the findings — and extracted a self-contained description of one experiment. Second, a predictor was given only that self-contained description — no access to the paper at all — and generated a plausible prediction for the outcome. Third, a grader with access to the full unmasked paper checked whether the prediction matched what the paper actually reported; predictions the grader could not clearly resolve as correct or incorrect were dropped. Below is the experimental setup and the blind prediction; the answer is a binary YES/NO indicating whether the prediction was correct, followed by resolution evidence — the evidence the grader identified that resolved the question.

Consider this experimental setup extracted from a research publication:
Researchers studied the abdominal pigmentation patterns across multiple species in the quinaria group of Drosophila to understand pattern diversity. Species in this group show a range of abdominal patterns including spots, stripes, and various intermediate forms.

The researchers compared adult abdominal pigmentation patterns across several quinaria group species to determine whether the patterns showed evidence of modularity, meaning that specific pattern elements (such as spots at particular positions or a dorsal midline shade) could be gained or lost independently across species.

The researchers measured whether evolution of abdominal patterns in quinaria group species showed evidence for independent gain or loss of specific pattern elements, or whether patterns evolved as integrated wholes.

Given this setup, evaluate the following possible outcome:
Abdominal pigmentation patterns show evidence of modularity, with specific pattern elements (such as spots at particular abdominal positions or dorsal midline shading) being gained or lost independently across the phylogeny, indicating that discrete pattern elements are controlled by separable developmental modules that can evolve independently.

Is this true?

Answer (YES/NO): YES